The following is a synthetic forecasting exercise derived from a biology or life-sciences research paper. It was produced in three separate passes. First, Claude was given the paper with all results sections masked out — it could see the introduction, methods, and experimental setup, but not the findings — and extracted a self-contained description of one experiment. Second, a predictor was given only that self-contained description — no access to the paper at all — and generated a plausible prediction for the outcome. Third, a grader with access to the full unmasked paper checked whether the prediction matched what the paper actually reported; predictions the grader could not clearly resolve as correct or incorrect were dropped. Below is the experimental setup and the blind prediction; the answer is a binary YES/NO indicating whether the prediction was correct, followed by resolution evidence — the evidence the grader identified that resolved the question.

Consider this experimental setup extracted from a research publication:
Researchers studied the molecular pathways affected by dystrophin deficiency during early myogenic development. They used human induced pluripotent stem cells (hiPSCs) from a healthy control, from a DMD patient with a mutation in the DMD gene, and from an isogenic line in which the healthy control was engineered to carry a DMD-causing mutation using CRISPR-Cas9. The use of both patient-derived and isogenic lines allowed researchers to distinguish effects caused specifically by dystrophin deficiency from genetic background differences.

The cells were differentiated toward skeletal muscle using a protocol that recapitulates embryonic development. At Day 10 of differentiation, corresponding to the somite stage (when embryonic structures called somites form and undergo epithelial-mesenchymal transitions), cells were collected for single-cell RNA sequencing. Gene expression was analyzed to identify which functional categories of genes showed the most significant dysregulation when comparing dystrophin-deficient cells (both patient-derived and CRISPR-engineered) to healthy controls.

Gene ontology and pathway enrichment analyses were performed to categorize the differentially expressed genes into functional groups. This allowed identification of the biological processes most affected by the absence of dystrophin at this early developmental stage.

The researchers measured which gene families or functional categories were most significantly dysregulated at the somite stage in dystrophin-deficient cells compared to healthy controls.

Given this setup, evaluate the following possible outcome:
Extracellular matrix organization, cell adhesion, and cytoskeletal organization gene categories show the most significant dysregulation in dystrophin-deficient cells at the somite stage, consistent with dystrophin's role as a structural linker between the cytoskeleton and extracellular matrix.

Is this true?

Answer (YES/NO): NO